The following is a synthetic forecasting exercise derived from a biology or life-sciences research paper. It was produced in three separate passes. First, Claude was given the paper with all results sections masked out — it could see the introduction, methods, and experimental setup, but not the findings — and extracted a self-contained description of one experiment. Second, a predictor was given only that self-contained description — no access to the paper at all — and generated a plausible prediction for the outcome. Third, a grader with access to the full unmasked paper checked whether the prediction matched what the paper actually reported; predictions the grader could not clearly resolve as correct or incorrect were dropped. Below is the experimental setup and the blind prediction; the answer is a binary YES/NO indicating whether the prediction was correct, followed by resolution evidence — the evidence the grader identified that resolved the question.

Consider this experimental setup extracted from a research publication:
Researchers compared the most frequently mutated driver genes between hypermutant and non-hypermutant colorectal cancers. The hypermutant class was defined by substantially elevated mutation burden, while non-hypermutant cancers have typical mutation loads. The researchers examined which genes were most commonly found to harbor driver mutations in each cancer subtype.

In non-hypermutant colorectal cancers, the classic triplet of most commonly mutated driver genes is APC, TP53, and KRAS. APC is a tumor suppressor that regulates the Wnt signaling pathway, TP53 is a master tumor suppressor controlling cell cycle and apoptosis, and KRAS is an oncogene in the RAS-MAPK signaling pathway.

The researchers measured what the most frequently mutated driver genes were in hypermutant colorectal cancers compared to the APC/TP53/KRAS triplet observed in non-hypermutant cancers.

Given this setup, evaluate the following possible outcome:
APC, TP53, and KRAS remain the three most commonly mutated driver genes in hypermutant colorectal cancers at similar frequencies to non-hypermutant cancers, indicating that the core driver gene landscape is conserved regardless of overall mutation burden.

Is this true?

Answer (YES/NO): NO